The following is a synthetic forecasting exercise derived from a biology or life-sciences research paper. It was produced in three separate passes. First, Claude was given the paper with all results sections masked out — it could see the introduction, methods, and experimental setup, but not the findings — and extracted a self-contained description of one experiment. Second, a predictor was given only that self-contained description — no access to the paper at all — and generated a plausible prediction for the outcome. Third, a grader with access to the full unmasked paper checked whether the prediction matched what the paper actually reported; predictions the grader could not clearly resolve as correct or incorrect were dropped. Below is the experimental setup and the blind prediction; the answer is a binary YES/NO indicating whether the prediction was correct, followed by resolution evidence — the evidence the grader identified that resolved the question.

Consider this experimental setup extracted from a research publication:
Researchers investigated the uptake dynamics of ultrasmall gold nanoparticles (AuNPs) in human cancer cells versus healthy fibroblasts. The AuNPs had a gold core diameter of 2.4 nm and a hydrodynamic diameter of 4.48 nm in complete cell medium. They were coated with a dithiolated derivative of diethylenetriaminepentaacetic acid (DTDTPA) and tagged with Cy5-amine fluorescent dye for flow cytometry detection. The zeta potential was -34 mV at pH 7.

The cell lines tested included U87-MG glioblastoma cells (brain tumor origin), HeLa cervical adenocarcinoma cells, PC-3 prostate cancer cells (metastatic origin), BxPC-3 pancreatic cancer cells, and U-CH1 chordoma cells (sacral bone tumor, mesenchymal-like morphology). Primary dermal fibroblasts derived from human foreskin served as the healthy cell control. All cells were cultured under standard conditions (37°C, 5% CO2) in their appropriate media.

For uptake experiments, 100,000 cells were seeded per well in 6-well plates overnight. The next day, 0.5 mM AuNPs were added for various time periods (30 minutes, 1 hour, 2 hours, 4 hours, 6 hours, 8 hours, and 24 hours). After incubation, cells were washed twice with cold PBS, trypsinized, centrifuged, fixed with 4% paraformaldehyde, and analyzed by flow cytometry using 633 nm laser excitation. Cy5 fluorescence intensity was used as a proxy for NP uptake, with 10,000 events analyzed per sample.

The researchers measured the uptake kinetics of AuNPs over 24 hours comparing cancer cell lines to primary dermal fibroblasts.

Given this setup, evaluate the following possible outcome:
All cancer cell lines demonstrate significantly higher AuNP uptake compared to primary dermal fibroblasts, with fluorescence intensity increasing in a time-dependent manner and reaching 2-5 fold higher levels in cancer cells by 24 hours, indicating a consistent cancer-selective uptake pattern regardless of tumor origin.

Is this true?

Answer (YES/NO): NO